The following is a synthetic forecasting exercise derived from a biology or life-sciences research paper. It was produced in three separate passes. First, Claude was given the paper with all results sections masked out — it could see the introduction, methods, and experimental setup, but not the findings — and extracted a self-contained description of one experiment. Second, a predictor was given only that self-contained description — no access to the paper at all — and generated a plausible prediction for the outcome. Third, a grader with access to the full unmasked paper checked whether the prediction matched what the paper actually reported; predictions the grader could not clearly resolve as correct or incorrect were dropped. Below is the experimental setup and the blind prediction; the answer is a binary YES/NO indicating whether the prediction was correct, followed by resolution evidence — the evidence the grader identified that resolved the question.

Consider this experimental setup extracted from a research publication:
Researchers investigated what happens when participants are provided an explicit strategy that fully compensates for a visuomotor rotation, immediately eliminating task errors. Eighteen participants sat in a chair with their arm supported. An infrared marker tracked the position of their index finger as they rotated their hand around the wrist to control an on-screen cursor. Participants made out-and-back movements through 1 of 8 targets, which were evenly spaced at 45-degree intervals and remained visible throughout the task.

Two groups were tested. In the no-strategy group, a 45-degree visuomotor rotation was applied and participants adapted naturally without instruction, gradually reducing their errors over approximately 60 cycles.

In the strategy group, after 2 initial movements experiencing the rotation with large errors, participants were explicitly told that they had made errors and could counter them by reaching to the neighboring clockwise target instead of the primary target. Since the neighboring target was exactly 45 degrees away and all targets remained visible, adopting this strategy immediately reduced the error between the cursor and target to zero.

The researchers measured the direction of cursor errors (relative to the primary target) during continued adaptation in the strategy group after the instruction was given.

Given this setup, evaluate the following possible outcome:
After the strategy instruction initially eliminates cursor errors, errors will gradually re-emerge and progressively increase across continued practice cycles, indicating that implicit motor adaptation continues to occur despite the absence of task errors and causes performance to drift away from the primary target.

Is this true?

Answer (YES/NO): YES